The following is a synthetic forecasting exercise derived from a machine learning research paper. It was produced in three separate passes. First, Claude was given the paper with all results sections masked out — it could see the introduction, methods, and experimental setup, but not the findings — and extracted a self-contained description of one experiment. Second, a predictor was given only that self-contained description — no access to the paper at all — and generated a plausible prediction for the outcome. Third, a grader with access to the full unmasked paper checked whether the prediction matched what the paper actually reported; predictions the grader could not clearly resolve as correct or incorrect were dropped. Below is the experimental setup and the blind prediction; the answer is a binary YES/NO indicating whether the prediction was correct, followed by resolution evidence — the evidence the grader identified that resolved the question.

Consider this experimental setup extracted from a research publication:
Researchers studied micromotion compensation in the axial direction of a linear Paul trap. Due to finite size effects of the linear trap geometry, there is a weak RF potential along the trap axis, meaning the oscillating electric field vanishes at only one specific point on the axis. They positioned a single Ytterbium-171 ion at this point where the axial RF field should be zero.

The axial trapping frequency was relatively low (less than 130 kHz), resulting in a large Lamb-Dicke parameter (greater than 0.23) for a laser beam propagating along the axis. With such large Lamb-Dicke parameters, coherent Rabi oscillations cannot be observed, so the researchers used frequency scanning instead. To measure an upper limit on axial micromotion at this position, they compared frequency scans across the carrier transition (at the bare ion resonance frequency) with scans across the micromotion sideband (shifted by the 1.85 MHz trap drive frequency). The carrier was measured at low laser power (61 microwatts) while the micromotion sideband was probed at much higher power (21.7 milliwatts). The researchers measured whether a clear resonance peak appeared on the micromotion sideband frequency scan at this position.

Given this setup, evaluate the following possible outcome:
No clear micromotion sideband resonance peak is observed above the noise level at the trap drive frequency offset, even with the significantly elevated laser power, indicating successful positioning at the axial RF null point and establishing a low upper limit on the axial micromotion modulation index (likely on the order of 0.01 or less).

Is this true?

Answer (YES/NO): NO